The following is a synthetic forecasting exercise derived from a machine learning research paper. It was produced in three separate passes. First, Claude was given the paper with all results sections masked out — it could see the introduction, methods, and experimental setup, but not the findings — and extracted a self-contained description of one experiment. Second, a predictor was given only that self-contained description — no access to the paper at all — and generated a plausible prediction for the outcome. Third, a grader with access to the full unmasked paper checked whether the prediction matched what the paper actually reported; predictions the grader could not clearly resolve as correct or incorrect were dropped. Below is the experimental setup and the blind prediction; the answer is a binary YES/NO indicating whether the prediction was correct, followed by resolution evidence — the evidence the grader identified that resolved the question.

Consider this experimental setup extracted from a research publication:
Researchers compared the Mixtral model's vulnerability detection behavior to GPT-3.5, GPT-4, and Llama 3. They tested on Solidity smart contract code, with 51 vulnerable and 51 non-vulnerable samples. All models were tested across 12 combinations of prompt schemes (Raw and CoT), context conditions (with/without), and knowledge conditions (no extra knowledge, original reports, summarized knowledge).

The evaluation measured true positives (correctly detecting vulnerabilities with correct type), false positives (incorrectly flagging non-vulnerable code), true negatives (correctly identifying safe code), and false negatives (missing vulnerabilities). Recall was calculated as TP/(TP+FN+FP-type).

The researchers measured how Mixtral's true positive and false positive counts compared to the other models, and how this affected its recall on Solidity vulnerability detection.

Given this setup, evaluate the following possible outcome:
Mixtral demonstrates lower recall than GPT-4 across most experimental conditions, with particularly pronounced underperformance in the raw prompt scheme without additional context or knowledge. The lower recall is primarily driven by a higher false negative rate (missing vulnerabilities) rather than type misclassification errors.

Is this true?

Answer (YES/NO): YES